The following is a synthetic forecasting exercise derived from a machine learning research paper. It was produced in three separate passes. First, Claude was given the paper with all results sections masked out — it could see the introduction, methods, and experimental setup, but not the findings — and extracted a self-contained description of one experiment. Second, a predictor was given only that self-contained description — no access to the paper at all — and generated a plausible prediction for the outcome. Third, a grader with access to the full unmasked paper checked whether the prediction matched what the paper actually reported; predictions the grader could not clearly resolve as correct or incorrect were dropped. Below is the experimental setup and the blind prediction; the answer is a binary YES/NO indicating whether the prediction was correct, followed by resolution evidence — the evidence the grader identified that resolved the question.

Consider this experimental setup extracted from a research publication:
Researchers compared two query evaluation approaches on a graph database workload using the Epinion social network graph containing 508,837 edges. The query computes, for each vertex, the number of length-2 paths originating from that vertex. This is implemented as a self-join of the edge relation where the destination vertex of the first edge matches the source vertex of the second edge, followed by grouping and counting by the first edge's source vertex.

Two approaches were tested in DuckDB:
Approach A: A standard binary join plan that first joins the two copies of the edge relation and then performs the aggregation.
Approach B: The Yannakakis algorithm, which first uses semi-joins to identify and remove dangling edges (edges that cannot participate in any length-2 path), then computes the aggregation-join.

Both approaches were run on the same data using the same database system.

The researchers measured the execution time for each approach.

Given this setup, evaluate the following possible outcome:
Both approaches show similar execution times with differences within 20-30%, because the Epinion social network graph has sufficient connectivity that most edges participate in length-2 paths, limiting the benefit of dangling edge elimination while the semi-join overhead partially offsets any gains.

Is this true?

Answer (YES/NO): NO